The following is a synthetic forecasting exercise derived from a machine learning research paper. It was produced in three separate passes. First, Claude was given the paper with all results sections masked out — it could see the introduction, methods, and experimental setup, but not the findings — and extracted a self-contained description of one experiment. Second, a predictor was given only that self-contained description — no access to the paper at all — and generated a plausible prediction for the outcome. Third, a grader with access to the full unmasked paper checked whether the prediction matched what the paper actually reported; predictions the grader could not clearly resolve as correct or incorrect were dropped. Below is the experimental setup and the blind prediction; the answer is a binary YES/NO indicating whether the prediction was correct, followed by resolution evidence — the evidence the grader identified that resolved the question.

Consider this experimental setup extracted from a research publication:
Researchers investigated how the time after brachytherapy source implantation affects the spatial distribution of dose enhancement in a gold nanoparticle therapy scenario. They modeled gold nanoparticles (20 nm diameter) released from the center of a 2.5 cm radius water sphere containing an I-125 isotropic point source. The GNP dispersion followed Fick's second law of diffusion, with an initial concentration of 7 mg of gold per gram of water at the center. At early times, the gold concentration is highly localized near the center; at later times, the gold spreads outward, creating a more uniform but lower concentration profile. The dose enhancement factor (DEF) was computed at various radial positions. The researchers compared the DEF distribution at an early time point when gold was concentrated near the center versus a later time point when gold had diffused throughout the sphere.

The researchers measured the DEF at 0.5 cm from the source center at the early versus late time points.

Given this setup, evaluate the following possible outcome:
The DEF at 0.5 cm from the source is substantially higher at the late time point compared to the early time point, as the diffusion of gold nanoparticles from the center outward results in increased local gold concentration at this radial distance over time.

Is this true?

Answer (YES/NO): YES